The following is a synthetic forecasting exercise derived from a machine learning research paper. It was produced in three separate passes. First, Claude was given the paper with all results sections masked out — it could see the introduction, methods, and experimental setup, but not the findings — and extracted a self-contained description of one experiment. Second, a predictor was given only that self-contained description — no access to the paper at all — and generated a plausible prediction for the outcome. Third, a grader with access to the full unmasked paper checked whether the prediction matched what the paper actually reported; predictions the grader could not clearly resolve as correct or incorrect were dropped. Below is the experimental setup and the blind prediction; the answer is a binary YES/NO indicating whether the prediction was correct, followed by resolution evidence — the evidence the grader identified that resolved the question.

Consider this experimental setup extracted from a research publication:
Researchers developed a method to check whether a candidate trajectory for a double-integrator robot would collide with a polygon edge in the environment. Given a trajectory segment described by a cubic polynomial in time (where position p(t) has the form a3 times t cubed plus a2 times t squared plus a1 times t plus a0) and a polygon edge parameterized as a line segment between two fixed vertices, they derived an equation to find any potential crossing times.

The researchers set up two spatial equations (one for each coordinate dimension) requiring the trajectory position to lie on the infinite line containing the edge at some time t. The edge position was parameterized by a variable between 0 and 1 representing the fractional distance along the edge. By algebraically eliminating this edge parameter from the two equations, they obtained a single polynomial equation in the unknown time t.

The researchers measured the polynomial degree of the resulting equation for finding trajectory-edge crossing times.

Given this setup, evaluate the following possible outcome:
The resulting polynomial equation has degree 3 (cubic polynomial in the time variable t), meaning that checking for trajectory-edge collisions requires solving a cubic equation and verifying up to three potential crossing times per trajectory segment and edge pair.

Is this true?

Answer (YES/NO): YES